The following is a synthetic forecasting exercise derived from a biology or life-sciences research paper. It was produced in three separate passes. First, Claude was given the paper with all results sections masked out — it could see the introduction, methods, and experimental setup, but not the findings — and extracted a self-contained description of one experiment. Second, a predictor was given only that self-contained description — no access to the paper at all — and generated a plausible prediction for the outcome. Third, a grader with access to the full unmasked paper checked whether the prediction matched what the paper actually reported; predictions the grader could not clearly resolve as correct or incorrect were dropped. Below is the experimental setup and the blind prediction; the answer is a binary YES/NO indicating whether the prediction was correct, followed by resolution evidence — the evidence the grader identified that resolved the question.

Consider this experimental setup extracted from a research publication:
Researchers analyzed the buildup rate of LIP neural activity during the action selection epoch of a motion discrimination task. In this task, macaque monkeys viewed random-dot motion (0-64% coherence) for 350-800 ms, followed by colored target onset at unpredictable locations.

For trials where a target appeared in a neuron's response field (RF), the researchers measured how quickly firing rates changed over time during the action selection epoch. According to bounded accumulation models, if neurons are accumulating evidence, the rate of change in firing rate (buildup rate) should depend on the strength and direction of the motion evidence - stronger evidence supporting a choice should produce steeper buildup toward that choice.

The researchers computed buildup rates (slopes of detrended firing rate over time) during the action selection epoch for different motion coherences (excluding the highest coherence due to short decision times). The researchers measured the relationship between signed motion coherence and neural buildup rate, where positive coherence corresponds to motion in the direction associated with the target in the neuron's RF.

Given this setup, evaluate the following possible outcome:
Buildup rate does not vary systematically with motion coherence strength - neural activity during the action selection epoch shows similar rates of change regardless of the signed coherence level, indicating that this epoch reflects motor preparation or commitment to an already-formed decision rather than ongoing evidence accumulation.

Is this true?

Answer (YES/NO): NO